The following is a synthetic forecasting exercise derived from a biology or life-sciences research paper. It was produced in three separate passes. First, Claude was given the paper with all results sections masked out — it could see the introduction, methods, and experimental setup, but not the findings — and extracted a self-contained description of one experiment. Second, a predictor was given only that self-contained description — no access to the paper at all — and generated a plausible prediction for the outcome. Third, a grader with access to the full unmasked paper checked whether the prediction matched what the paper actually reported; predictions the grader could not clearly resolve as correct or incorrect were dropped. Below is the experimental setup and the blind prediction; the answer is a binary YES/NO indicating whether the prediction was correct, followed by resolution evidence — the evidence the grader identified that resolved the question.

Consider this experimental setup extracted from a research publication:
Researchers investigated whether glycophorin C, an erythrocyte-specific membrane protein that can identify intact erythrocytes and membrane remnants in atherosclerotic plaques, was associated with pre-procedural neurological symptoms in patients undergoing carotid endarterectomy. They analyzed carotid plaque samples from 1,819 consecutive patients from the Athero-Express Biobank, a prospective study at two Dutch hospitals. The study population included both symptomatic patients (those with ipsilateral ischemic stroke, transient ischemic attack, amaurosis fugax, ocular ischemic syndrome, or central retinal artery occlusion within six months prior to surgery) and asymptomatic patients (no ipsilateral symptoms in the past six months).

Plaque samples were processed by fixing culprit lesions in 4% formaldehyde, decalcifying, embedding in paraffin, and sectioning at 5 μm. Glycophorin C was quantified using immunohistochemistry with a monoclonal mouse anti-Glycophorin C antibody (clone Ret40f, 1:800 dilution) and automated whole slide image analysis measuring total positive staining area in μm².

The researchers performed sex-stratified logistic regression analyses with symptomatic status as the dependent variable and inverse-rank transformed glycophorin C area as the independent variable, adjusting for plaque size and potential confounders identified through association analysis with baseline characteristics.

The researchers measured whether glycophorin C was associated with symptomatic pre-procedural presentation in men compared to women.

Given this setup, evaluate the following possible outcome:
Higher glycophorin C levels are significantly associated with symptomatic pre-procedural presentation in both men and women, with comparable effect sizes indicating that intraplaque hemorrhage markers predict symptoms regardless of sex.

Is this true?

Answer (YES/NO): NO